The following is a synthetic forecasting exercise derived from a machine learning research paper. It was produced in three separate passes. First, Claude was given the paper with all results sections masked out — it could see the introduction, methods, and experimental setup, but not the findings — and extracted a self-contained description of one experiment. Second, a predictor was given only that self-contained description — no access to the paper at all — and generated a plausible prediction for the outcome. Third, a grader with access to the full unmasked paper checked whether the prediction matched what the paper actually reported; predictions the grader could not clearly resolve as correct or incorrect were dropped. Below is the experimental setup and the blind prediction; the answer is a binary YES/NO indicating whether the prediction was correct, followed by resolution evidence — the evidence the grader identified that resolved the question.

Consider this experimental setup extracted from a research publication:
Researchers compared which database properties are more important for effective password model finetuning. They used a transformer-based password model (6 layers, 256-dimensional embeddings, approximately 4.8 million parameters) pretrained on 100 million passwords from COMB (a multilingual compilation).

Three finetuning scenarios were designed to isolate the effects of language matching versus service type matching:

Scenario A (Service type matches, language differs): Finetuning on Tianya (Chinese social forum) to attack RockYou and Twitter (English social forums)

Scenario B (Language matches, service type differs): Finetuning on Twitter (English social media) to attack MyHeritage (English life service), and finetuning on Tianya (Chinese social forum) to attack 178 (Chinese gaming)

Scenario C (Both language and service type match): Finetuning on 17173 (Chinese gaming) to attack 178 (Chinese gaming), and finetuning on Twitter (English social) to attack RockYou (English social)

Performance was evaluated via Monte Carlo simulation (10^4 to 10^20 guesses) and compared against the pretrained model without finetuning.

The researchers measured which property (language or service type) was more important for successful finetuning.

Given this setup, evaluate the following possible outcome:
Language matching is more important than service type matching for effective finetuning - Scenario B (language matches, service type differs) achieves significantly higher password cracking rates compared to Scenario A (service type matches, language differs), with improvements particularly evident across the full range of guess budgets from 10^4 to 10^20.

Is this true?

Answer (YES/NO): YES